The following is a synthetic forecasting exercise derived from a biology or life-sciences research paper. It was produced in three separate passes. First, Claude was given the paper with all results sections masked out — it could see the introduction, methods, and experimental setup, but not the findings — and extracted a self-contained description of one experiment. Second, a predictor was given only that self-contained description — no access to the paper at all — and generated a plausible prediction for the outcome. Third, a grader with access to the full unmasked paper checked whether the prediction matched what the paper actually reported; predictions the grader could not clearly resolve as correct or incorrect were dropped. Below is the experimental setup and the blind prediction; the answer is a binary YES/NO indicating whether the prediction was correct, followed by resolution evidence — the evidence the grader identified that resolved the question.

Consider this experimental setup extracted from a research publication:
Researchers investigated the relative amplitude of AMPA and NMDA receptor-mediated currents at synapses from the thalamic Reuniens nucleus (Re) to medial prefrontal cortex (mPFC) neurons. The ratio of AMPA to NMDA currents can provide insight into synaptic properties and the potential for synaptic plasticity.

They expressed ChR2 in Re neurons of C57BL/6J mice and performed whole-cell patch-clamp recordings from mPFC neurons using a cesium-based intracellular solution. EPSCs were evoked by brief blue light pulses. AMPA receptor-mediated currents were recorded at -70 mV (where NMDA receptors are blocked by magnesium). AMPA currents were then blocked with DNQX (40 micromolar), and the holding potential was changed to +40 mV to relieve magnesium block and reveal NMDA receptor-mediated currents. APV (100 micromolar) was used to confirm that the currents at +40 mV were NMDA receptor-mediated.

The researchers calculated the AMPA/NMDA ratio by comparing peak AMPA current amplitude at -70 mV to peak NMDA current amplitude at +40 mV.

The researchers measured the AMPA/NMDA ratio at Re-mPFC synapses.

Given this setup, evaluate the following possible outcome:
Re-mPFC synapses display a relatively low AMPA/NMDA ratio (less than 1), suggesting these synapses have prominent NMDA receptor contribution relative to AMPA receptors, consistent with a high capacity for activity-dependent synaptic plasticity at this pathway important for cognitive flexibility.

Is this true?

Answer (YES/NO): NO